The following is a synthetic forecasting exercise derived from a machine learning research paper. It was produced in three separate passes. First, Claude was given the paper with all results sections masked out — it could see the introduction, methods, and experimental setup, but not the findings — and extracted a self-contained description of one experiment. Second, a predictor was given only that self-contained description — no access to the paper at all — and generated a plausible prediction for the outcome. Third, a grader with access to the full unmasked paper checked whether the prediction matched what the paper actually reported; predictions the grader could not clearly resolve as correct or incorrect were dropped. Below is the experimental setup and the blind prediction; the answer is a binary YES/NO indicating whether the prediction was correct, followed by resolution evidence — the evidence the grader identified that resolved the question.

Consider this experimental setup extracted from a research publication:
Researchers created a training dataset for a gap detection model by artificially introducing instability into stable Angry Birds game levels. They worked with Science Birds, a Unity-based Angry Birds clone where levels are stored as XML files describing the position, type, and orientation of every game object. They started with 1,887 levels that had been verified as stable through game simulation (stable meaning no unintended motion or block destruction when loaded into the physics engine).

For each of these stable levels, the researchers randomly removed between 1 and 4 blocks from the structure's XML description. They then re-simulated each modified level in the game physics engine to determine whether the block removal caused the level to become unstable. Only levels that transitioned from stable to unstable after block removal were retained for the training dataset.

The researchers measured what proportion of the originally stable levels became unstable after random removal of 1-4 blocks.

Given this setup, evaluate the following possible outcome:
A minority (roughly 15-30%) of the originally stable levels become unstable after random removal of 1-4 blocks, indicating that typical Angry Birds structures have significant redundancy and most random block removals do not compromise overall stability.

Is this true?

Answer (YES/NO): NO